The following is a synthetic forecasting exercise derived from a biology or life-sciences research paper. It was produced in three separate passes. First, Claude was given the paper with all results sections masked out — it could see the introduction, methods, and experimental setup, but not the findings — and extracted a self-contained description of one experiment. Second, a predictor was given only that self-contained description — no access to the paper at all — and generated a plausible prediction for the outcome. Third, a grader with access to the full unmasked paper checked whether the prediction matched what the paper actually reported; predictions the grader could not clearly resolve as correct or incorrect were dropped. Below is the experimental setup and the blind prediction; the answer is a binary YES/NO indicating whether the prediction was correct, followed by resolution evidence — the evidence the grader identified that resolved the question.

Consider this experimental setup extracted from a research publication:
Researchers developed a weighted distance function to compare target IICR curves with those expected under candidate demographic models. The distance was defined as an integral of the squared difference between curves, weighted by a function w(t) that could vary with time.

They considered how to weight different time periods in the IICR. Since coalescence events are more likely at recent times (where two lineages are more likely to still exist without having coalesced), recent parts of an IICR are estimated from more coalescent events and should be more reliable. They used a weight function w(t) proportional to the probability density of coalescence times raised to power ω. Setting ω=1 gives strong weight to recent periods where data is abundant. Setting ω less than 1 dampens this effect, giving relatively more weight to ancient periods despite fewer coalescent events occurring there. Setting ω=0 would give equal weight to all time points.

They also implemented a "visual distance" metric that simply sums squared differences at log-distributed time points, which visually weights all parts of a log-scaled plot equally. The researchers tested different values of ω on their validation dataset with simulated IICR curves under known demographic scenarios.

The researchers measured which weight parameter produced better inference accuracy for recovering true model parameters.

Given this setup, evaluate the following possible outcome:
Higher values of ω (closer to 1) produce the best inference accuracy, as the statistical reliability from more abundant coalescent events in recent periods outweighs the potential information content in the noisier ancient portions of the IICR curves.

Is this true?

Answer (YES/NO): YES